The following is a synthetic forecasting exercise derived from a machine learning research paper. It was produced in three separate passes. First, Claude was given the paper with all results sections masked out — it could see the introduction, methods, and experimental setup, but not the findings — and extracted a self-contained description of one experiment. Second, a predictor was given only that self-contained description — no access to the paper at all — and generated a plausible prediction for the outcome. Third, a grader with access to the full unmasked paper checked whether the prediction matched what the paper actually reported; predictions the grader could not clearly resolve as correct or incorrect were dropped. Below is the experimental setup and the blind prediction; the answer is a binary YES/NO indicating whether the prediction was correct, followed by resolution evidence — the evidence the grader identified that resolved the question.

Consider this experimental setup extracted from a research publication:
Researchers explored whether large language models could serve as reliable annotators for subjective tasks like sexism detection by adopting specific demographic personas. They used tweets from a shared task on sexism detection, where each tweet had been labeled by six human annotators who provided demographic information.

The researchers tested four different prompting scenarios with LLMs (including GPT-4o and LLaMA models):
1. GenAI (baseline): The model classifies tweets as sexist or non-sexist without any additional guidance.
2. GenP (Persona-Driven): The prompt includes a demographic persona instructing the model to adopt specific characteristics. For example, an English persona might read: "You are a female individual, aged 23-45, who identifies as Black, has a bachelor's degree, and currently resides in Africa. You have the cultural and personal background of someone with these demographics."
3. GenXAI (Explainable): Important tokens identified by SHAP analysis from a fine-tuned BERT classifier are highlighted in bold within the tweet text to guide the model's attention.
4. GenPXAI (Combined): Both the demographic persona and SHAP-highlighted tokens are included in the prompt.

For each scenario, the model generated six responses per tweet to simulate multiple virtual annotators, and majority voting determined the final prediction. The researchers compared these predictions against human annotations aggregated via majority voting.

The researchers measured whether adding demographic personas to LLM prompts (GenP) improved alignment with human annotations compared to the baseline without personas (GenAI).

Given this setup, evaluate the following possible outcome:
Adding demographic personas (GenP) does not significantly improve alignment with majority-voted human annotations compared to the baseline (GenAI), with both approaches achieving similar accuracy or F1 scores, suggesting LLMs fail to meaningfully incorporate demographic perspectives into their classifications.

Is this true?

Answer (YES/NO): YES